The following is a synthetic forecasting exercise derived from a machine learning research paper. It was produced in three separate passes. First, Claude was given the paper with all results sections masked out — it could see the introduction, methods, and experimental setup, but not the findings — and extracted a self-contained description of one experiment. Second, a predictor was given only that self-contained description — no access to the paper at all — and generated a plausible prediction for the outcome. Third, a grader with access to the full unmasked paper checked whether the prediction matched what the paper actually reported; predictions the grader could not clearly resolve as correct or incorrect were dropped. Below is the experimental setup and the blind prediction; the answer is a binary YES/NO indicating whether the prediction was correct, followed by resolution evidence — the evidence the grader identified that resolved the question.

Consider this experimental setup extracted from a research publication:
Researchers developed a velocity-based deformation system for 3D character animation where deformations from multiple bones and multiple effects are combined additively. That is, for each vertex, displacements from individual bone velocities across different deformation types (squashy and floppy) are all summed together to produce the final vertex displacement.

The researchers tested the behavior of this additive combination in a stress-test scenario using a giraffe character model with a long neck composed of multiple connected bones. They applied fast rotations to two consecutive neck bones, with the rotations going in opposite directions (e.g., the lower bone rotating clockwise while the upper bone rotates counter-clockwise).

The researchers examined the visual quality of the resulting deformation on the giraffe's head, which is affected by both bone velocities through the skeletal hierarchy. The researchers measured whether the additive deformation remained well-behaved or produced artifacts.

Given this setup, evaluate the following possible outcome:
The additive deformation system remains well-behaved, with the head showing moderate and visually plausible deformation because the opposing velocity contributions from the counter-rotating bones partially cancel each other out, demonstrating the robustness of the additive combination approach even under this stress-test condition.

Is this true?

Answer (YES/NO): NO